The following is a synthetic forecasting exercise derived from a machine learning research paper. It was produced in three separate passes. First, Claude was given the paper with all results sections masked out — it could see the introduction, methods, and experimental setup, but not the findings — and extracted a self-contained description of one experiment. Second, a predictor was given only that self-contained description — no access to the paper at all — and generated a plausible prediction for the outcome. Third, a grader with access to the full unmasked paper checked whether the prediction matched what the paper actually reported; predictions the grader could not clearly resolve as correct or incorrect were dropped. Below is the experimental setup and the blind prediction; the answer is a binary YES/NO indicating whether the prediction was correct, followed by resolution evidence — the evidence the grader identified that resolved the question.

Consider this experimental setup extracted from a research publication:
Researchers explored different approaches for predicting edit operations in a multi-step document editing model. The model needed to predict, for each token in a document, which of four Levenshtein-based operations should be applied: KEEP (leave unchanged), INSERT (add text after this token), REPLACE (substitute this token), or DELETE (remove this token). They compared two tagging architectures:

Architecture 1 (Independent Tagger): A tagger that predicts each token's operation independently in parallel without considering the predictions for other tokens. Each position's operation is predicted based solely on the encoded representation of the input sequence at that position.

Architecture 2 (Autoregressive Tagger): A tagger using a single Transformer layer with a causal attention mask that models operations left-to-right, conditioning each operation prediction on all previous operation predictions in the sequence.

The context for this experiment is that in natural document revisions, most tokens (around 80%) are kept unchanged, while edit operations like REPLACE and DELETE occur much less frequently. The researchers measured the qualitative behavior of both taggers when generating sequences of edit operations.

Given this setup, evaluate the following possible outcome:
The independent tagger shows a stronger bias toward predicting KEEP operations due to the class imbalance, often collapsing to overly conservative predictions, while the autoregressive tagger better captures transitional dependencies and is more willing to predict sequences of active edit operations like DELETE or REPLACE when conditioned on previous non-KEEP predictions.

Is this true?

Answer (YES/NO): YES